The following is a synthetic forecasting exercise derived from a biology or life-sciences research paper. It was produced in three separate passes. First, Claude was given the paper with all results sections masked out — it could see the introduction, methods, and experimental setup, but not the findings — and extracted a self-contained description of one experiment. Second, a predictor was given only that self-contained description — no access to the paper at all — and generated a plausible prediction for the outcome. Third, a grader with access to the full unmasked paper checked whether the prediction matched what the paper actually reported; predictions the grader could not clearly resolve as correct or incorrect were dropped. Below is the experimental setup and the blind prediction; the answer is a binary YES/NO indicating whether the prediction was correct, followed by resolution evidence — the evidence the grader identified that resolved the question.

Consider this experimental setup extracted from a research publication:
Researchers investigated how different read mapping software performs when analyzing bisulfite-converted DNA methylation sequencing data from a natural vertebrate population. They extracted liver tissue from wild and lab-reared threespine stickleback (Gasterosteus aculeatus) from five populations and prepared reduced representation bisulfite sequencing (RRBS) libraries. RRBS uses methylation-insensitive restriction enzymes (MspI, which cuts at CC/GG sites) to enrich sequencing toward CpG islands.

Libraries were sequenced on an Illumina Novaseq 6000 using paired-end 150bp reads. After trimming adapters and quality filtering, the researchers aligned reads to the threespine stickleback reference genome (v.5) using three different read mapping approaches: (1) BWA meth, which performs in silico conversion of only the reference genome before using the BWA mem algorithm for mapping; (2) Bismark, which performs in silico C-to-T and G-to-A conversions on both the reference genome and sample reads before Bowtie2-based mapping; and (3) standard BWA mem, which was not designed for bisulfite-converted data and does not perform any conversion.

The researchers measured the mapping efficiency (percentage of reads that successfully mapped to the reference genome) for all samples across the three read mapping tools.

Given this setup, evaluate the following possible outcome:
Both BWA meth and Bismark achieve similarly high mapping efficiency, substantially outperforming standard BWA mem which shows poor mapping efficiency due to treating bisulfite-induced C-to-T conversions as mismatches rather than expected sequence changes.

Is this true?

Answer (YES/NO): NO